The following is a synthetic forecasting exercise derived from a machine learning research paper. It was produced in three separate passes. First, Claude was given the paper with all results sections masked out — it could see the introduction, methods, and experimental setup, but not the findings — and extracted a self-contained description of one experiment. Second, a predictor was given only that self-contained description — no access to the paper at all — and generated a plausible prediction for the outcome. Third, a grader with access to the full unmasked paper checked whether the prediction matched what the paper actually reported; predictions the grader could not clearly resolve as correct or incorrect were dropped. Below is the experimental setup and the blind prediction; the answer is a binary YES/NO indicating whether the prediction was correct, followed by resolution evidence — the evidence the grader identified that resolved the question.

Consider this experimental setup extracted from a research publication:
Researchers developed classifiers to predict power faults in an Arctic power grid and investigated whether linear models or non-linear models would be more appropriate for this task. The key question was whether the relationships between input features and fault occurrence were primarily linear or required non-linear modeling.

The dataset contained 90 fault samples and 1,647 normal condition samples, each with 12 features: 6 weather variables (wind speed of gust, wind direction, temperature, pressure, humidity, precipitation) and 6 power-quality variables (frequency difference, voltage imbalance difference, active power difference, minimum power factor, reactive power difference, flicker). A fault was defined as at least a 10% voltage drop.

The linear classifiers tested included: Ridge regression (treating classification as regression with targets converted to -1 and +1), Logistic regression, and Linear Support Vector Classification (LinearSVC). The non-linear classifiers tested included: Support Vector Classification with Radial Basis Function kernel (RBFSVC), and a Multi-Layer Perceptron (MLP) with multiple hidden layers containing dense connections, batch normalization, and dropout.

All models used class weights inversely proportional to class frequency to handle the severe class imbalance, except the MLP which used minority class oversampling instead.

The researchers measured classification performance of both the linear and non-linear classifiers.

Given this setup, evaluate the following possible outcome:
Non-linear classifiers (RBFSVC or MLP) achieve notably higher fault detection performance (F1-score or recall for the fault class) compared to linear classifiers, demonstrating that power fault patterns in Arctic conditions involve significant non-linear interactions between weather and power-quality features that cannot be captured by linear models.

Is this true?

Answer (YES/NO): NO